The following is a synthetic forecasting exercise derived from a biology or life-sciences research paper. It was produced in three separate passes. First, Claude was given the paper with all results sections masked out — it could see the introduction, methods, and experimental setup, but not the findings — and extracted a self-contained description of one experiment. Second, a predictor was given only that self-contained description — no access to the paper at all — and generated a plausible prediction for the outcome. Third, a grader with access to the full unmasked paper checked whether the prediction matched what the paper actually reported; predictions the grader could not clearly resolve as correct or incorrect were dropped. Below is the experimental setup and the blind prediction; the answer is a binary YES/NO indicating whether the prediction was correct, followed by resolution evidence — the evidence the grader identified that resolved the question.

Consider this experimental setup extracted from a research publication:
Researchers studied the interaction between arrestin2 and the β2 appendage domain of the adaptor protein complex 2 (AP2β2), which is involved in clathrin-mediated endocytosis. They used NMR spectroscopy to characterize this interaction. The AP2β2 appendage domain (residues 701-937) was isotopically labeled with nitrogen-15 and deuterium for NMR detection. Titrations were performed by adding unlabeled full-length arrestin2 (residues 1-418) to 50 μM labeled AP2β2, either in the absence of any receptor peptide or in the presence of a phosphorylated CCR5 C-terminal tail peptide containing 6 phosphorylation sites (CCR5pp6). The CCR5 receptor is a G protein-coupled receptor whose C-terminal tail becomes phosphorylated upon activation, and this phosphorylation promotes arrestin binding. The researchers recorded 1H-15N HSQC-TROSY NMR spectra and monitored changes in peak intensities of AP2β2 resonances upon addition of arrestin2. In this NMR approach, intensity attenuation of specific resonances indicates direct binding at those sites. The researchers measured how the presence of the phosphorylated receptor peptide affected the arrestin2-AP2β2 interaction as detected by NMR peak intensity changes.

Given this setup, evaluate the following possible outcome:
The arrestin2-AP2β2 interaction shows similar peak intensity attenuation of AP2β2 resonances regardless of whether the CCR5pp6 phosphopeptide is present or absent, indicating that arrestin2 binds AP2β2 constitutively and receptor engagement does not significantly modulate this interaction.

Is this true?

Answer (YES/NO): NO